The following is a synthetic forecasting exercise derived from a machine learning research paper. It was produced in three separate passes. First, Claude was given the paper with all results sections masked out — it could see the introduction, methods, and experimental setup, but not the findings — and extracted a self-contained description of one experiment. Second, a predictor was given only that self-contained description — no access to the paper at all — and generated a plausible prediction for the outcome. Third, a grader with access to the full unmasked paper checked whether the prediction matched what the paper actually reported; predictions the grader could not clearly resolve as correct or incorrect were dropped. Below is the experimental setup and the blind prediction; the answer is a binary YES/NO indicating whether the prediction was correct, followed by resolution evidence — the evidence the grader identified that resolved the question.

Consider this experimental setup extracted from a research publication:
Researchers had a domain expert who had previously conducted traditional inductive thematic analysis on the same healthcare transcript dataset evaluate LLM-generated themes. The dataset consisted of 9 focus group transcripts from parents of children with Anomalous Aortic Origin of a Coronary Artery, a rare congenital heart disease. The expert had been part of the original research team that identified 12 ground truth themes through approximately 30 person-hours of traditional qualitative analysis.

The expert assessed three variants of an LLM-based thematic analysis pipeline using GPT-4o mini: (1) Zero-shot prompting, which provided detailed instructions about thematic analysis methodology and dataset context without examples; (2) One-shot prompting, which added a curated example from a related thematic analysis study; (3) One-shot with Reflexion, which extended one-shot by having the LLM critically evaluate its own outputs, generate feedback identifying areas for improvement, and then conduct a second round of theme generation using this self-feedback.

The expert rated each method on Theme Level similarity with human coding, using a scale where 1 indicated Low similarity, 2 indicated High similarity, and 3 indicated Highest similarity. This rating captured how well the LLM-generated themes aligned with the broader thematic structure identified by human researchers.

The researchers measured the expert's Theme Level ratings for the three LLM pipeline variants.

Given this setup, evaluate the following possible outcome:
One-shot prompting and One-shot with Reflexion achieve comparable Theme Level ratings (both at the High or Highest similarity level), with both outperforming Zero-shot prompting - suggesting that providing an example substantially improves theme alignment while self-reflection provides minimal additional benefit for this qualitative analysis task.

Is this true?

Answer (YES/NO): NO